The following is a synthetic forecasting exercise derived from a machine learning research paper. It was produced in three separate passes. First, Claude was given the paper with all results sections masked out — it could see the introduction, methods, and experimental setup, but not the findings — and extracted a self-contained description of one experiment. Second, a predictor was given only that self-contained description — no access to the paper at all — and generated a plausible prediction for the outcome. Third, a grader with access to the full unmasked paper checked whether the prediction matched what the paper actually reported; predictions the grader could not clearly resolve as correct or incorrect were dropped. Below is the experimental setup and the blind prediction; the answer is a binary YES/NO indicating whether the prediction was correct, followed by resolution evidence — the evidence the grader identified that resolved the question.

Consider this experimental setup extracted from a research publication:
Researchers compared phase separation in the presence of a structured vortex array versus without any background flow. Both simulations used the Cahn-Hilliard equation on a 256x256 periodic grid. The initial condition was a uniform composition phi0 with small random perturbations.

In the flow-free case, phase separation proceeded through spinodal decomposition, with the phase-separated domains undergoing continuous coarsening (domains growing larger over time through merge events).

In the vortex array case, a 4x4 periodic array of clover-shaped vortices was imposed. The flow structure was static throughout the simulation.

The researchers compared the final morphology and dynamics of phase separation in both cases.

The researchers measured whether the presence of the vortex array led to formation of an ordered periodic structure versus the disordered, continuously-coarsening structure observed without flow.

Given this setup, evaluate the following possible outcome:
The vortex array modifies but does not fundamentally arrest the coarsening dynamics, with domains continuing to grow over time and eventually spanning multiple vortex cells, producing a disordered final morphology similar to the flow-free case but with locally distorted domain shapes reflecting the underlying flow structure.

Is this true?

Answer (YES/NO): NO